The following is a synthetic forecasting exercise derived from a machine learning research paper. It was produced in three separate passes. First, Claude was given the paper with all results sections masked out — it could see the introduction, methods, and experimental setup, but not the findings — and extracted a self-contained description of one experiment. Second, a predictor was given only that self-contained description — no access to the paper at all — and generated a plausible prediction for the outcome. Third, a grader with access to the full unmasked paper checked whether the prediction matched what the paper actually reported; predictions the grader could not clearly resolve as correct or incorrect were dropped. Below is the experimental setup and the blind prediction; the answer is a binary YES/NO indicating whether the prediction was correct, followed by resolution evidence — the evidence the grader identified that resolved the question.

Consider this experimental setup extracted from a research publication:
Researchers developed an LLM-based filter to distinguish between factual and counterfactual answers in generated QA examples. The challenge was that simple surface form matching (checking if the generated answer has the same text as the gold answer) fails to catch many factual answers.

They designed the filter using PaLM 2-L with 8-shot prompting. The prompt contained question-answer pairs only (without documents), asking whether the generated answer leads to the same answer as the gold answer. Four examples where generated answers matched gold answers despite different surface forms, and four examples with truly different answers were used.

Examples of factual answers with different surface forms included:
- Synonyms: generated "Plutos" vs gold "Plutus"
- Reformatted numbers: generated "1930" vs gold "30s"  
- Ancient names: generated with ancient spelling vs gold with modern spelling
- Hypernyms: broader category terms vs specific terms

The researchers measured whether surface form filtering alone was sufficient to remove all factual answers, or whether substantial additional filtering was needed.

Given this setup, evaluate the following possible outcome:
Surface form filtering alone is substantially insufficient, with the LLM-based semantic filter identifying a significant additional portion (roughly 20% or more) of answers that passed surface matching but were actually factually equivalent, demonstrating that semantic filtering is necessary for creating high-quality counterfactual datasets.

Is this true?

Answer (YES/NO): YES